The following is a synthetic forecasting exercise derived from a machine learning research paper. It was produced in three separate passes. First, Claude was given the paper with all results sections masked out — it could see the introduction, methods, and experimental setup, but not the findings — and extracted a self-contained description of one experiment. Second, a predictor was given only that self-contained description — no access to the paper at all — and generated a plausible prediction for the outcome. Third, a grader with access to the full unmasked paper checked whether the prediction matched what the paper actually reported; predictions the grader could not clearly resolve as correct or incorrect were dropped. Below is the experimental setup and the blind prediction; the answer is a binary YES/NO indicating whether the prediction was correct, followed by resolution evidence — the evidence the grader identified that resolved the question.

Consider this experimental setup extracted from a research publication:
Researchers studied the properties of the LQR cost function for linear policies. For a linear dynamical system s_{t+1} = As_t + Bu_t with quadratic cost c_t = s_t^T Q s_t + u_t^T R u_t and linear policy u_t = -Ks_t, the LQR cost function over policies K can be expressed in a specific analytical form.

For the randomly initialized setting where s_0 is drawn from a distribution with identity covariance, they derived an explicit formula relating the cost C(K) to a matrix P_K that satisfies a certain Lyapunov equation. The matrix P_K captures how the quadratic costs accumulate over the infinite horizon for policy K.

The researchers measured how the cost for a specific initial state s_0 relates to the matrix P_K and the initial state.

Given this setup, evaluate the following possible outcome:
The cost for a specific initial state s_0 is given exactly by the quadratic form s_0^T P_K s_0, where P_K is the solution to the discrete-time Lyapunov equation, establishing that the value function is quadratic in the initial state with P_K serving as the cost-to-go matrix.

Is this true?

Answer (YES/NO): YES